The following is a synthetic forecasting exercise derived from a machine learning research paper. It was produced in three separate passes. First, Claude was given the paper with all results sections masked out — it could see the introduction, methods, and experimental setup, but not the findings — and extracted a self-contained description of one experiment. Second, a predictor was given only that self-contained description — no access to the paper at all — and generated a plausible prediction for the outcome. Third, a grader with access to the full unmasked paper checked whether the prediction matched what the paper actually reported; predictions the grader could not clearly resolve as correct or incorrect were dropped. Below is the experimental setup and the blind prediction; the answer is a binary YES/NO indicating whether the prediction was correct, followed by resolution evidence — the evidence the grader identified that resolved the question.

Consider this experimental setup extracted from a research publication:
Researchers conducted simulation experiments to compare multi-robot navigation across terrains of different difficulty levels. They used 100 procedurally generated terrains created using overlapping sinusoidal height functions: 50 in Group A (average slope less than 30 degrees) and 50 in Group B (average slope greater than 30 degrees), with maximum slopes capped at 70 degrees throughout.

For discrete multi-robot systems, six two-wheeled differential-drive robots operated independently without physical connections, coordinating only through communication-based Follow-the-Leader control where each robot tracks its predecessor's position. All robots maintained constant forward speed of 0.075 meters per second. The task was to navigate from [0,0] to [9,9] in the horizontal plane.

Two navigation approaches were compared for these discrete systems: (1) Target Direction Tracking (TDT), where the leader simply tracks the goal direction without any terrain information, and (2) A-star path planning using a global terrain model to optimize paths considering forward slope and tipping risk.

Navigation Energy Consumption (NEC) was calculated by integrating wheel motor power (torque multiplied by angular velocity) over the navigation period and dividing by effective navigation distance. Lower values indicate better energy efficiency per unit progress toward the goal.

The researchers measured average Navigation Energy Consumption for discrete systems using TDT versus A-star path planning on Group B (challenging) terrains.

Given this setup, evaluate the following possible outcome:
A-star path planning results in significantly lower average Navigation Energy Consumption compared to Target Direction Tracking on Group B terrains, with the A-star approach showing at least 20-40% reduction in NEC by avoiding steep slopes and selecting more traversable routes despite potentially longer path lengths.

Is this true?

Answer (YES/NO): NO